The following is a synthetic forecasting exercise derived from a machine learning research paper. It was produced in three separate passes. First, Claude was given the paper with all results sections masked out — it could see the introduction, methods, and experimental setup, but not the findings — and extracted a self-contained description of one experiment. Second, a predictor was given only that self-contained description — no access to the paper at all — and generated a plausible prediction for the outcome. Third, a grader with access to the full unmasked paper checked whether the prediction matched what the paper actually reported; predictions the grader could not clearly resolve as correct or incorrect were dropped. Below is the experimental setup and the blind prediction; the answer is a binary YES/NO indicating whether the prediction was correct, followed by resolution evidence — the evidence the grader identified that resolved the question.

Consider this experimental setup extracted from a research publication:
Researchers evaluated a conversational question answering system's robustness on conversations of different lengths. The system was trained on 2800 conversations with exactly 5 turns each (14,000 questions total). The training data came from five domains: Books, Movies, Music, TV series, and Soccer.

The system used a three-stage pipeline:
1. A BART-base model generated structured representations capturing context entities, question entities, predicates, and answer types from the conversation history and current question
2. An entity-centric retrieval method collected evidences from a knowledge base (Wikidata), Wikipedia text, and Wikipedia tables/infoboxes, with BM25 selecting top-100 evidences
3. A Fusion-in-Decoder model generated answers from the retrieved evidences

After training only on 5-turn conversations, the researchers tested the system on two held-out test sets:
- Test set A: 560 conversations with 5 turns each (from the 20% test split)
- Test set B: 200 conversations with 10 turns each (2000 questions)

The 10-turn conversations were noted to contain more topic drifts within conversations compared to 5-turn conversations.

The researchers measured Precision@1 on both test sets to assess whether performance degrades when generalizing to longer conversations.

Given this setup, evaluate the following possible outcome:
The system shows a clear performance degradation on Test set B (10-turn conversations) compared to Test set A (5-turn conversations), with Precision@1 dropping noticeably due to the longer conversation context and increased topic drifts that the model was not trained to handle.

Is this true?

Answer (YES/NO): NO